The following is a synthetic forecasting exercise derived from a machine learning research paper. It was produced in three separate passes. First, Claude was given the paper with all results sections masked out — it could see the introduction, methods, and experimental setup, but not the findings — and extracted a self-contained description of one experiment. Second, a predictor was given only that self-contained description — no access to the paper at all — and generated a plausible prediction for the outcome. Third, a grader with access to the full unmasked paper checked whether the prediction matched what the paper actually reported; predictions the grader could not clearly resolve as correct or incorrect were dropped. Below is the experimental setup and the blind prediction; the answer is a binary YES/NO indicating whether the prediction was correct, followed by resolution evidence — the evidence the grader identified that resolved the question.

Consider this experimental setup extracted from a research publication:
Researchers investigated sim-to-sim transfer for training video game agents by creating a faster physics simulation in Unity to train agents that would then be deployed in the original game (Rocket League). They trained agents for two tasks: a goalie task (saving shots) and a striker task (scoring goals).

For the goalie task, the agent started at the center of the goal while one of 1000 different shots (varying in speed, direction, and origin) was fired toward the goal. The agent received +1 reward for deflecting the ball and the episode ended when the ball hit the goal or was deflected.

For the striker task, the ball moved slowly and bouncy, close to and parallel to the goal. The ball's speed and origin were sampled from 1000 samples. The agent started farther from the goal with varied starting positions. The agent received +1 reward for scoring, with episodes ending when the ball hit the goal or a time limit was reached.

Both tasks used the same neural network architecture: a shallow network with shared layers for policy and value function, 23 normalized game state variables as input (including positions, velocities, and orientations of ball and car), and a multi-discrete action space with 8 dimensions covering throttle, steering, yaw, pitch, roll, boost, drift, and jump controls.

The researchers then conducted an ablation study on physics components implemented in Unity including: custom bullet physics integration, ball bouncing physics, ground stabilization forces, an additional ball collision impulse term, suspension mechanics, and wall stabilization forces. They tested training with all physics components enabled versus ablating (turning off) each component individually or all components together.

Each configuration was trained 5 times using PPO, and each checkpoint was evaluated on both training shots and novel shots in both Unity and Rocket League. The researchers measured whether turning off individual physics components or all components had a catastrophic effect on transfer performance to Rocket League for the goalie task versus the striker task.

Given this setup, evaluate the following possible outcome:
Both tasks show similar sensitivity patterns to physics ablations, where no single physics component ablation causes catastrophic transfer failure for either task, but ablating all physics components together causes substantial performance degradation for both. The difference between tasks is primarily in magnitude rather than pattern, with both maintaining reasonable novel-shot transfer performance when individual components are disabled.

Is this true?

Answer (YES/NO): NO